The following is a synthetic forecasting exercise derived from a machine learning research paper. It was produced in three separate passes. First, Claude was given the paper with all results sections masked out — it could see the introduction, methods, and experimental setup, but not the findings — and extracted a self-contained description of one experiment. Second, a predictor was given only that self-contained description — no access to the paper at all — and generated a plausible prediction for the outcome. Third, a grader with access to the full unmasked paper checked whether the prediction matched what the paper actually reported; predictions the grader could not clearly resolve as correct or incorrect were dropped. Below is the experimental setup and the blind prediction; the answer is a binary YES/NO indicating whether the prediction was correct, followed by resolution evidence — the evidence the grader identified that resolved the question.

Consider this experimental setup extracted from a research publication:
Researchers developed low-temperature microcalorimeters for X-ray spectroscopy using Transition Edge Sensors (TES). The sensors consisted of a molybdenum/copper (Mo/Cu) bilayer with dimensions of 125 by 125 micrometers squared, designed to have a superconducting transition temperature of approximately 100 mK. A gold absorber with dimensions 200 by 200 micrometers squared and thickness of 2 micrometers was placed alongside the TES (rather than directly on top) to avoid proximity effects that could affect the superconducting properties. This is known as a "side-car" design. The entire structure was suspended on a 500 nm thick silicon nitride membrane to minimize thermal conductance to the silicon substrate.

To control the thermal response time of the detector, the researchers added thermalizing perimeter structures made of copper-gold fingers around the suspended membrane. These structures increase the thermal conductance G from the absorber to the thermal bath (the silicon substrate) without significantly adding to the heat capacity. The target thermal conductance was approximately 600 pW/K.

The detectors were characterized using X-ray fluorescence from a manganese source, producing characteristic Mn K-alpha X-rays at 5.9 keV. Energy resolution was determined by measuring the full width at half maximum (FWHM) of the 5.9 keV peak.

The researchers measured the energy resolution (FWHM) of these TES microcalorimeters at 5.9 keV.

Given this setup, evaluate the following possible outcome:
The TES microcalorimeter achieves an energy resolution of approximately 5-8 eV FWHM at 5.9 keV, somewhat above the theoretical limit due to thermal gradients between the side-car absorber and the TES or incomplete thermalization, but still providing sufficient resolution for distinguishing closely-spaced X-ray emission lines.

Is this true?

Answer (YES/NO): NO